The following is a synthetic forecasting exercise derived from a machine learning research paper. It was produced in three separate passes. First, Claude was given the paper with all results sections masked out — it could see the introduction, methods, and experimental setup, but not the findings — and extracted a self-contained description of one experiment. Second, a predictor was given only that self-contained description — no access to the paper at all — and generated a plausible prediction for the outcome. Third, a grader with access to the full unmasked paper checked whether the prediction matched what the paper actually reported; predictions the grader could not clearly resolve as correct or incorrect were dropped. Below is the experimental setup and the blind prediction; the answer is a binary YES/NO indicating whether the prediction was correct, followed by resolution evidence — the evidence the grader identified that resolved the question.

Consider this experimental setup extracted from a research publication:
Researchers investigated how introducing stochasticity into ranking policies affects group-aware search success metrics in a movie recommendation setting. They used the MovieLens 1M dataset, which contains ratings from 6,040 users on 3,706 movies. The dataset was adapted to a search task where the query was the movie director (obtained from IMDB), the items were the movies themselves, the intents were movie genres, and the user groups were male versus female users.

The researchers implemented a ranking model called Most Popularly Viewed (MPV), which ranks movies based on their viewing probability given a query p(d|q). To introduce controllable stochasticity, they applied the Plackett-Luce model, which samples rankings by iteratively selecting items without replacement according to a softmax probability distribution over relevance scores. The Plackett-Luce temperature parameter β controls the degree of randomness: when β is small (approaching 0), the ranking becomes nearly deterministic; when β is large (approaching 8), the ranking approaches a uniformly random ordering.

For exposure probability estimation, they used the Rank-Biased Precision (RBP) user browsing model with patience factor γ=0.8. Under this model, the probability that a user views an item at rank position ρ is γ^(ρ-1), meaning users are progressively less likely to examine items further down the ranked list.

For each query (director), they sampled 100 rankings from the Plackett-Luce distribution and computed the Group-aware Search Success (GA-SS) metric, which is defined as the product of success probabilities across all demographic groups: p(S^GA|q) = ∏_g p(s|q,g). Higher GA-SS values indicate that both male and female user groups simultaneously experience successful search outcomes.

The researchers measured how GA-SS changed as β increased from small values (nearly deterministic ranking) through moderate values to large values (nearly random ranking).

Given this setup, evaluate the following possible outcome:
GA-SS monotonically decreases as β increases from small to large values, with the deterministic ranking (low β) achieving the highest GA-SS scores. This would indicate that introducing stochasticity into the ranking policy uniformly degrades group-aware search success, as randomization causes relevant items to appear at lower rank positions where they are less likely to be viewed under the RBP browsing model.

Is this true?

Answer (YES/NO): NO